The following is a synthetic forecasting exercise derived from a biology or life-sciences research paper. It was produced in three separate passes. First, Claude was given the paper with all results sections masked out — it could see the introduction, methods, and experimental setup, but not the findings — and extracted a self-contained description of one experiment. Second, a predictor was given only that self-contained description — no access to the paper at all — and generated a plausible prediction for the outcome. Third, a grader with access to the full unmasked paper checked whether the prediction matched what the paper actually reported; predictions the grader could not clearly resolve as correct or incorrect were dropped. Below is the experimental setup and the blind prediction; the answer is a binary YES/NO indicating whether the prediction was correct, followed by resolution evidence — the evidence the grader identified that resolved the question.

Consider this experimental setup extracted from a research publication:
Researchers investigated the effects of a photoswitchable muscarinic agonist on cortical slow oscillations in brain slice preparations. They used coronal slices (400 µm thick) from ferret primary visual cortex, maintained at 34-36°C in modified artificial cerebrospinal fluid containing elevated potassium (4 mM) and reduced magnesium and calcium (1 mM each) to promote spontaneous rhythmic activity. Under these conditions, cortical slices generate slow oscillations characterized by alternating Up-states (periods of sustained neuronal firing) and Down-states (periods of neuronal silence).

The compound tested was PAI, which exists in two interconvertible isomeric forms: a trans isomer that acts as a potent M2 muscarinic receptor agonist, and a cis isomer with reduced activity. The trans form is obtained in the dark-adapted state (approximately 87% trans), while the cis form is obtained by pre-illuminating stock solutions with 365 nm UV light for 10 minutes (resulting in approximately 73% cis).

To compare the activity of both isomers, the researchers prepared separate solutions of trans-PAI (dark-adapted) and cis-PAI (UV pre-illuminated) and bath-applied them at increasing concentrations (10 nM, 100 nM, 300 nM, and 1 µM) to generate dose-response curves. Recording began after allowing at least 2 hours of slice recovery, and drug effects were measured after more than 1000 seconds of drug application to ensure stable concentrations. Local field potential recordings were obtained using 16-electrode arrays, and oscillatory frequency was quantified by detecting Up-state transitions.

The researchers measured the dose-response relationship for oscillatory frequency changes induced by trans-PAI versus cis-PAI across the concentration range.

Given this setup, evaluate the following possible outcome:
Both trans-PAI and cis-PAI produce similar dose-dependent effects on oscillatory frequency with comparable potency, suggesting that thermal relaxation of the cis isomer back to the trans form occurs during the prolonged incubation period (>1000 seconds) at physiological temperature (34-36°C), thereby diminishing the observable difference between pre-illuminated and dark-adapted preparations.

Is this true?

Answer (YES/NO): NO